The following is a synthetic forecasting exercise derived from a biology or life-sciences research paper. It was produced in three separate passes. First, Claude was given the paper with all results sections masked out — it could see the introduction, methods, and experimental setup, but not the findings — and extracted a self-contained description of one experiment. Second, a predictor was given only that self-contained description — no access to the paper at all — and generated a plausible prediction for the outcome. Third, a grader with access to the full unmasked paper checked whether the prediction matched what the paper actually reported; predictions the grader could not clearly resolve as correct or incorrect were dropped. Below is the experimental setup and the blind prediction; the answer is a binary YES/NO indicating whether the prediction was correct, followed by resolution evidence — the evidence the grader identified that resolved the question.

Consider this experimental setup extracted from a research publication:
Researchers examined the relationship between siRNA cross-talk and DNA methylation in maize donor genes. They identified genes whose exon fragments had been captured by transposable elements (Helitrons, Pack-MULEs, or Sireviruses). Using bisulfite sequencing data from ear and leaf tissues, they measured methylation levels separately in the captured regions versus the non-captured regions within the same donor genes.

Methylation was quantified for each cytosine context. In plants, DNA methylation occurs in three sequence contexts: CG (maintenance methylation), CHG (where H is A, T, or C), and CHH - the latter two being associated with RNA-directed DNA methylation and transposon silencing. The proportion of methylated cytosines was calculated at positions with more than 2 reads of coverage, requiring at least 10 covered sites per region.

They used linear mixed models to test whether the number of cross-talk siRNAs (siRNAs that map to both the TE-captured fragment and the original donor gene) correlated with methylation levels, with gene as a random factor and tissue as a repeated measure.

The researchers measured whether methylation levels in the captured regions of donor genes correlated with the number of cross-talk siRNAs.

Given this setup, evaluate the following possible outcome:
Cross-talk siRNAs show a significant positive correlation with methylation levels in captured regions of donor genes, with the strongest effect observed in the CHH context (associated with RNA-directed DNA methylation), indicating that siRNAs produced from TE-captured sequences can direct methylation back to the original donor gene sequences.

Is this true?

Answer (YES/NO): YES